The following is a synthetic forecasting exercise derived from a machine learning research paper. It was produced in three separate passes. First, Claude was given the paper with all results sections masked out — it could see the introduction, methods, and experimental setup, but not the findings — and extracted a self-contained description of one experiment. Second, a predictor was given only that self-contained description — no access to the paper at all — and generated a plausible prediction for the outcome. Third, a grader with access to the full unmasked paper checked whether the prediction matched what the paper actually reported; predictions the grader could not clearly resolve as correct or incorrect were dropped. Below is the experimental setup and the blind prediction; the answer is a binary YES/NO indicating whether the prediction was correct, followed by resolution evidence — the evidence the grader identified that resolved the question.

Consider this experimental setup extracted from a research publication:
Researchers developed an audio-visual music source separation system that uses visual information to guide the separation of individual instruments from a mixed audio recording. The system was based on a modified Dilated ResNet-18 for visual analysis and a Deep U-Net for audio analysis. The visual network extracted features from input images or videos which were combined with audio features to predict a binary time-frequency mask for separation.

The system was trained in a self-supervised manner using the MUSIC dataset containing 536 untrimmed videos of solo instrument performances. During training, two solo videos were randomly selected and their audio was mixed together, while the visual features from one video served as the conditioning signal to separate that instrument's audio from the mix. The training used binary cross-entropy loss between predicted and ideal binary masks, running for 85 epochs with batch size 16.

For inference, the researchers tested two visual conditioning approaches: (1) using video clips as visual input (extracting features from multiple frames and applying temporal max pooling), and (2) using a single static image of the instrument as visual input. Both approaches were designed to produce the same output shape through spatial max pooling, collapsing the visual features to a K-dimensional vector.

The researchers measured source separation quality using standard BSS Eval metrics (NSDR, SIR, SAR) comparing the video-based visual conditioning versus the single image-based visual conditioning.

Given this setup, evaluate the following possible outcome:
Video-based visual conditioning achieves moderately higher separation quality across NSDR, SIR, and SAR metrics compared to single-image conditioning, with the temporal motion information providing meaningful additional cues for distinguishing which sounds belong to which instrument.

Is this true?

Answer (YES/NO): NO